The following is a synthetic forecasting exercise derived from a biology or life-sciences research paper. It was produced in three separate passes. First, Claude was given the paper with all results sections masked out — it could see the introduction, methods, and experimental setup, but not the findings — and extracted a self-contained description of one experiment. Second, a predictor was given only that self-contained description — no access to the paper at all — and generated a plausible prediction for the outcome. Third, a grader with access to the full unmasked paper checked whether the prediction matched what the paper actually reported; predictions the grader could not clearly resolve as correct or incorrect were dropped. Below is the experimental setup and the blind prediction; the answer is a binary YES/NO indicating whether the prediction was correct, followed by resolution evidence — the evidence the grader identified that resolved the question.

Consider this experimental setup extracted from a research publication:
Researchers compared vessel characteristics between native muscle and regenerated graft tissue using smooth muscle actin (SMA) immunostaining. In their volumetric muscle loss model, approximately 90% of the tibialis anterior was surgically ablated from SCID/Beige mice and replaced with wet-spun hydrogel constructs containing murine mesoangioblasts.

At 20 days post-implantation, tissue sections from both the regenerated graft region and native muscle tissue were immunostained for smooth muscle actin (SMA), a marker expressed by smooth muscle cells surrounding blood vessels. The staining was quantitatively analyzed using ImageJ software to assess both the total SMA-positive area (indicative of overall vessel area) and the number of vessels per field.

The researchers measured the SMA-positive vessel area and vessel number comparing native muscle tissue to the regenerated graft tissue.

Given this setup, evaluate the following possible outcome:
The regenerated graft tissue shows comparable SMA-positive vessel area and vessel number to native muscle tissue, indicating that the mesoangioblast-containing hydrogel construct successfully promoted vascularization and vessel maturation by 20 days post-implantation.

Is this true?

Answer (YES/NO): NO